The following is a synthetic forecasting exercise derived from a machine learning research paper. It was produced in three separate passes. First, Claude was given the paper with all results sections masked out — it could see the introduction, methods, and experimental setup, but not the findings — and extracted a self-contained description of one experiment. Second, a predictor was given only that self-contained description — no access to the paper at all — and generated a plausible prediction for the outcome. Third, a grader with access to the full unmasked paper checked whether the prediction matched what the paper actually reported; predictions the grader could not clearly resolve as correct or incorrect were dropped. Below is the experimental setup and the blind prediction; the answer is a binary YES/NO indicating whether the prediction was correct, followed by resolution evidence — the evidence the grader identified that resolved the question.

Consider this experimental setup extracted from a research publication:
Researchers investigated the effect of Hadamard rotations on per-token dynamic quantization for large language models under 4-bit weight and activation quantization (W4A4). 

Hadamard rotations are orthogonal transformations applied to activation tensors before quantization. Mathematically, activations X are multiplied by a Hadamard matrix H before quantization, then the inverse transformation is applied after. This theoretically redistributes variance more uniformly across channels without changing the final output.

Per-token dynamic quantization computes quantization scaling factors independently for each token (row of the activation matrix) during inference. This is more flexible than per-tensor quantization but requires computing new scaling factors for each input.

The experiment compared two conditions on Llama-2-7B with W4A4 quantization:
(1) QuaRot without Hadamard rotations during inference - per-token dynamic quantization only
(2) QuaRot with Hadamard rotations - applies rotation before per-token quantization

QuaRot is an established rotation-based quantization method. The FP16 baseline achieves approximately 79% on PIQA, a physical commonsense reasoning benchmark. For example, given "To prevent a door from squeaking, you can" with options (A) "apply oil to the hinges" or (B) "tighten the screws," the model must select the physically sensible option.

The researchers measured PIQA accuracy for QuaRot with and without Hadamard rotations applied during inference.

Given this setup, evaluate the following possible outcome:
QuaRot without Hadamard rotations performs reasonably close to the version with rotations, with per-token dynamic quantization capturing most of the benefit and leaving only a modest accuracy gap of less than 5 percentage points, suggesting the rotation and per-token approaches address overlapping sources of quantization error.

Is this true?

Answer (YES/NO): NO